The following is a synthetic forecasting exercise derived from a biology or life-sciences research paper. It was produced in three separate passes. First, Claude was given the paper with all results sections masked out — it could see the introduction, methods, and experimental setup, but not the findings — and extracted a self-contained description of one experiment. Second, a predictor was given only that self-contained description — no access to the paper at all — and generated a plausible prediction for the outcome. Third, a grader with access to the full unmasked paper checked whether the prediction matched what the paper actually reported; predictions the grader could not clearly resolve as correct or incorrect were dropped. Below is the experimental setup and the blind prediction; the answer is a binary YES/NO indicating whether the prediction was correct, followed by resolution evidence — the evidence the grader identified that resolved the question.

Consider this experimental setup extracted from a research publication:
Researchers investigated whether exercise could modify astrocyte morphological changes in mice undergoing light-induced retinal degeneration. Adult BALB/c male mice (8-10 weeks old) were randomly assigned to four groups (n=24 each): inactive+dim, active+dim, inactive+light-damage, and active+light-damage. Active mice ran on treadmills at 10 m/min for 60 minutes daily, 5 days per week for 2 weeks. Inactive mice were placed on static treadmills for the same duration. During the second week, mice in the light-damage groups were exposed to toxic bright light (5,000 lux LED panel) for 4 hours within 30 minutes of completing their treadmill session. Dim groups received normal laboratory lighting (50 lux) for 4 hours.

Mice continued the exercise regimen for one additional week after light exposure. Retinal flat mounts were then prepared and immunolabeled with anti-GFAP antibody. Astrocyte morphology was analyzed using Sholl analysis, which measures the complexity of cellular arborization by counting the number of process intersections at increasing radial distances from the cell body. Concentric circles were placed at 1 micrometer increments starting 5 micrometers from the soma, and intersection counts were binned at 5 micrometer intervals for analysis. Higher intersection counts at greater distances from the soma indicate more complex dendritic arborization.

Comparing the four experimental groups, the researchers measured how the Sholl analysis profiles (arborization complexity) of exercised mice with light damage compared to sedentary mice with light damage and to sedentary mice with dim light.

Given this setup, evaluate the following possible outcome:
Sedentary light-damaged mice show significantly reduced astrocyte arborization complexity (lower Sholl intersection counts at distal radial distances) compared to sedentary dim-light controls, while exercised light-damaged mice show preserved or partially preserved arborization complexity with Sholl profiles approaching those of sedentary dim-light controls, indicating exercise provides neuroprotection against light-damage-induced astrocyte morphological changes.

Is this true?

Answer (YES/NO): YES